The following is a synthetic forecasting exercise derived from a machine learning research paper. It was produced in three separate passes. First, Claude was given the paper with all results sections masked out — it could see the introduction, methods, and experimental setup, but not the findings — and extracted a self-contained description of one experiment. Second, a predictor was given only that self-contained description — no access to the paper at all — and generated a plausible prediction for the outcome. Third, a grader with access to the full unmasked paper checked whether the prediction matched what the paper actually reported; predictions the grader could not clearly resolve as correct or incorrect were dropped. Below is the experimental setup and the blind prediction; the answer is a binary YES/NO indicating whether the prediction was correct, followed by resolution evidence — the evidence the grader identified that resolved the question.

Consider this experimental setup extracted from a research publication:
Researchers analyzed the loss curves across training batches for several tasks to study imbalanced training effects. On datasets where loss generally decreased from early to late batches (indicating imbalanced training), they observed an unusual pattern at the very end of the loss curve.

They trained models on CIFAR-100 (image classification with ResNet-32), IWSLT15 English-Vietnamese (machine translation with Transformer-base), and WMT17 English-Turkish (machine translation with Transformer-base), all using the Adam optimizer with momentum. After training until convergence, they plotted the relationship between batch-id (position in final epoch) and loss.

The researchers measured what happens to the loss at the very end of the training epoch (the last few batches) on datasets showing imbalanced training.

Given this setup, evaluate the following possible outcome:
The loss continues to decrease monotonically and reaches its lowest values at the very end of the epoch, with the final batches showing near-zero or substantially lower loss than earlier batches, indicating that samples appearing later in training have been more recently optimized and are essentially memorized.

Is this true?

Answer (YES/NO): NO